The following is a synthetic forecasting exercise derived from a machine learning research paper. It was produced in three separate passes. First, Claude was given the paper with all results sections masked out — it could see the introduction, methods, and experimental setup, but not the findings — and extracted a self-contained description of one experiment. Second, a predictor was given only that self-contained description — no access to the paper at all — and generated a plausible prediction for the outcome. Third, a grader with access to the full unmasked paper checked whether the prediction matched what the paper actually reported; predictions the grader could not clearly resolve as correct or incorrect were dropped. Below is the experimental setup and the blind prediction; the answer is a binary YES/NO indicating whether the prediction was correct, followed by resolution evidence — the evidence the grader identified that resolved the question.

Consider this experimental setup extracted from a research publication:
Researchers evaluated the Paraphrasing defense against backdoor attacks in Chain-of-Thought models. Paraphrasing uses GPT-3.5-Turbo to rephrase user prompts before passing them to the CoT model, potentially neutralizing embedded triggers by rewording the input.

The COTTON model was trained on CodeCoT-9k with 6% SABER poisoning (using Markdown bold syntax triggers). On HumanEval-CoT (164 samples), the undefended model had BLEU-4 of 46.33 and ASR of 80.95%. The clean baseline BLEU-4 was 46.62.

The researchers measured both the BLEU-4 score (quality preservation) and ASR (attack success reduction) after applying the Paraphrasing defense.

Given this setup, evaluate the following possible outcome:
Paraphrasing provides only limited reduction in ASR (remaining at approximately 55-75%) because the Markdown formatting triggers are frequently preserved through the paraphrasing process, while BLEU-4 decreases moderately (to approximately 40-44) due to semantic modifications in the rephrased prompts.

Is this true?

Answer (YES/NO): NO